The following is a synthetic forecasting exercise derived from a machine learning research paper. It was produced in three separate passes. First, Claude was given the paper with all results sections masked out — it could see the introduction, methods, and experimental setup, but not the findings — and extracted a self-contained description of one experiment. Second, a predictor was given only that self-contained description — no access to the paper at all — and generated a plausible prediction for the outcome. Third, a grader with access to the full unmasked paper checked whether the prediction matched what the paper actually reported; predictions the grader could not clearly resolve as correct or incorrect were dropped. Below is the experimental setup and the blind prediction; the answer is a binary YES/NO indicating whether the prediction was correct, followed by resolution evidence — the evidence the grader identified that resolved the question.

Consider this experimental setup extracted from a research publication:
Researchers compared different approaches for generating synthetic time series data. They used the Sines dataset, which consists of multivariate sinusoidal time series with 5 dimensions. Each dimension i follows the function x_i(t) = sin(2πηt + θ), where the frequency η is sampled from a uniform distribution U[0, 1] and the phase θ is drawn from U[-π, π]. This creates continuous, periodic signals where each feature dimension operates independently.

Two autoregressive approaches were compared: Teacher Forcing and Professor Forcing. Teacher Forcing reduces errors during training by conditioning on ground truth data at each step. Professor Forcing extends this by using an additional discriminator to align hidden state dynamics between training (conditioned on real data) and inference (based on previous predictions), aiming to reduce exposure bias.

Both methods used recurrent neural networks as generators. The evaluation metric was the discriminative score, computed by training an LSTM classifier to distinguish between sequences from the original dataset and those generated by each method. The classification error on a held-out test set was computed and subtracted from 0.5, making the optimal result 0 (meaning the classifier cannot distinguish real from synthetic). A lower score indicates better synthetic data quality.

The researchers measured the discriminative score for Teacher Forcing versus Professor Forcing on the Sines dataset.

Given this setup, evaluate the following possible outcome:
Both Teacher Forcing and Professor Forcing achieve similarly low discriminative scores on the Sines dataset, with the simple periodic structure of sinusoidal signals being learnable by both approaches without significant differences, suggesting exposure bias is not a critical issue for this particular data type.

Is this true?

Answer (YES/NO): NO